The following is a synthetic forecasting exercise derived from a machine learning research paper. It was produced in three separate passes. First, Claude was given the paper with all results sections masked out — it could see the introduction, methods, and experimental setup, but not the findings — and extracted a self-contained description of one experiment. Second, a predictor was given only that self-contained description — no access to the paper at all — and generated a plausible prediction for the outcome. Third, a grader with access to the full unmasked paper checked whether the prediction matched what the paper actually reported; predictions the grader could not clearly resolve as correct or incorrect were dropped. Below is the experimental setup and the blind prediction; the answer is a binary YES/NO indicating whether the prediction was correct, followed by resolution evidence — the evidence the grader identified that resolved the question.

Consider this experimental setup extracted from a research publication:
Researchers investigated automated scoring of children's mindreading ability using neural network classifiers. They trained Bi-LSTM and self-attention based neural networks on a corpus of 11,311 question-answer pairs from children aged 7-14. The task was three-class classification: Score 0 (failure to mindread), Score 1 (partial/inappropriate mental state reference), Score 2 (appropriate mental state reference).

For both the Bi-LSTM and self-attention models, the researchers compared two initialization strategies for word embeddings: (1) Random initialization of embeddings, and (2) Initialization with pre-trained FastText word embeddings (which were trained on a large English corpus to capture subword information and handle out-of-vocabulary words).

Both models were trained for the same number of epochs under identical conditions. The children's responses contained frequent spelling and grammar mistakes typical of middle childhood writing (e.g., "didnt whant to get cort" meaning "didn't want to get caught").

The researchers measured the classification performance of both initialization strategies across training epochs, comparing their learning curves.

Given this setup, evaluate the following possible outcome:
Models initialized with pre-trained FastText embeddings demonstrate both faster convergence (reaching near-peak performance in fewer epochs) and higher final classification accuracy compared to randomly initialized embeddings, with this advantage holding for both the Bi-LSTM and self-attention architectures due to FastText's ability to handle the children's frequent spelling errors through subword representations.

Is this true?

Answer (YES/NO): NO